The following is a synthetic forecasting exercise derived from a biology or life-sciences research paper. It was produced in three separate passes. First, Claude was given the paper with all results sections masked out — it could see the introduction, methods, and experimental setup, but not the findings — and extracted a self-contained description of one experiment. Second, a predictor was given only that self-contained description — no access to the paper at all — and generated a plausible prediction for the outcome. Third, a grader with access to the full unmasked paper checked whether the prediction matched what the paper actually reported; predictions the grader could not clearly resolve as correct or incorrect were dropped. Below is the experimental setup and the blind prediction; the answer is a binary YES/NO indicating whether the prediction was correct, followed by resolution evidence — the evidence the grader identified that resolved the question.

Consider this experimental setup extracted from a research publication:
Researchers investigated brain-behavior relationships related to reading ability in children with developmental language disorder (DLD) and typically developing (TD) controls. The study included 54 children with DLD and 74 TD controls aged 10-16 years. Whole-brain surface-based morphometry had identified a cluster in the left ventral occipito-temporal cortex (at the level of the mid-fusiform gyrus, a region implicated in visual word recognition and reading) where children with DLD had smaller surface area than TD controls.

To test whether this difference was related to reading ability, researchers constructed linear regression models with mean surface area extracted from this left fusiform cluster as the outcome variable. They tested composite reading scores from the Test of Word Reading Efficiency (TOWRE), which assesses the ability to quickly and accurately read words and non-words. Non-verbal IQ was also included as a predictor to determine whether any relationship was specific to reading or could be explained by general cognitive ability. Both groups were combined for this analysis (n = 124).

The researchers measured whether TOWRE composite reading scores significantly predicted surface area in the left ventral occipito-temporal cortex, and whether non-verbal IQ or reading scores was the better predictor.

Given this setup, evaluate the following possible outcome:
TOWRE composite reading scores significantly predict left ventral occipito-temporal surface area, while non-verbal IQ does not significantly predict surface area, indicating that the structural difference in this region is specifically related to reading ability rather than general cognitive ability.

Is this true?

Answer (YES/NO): YES